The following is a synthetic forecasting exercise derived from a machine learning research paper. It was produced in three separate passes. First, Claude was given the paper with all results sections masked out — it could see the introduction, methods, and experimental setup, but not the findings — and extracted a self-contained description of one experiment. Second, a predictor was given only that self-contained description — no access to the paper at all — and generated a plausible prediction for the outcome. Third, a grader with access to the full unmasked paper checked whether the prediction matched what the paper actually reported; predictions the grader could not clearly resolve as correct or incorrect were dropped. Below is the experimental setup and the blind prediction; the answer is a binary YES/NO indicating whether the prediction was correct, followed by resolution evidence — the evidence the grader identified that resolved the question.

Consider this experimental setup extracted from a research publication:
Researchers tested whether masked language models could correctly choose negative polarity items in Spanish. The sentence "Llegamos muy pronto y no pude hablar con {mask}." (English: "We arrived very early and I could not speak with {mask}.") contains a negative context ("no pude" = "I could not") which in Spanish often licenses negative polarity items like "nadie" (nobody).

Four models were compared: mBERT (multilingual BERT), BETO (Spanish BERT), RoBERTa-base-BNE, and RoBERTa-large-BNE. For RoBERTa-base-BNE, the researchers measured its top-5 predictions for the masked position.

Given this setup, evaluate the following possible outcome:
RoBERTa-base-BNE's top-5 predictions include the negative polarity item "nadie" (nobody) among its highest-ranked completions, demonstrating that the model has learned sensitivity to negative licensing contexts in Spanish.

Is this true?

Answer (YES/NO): YES